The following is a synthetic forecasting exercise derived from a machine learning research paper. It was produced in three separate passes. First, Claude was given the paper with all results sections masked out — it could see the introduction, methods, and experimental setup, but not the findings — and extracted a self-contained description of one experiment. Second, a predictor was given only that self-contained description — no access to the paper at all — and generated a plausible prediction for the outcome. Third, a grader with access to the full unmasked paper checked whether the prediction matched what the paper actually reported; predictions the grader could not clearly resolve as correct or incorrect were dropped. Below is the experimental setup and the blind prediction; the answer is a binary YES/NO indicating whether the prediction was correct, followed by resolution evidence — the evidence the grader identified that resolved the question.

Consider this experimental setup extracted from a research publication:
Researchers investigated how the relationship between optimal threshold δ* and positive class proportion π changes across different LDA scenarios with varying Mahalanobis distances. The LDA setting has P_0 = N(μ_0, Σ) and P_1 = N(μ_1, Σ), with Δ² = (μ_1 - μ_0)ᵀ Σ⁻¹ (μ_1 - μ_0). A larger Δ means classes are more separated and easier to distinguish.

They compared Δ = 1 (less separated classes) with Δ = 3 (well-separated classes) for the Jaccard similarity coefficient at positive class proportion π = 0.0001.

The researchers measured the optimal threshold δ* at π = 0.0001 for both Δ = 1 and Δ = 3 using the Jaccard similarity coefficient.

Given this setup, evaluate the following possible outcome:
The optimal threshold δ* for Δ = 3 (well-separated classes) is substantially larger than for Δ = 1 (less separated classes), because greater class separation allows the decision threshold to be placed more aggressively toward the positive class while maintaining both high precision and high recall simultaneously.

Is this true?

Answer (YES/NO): NO